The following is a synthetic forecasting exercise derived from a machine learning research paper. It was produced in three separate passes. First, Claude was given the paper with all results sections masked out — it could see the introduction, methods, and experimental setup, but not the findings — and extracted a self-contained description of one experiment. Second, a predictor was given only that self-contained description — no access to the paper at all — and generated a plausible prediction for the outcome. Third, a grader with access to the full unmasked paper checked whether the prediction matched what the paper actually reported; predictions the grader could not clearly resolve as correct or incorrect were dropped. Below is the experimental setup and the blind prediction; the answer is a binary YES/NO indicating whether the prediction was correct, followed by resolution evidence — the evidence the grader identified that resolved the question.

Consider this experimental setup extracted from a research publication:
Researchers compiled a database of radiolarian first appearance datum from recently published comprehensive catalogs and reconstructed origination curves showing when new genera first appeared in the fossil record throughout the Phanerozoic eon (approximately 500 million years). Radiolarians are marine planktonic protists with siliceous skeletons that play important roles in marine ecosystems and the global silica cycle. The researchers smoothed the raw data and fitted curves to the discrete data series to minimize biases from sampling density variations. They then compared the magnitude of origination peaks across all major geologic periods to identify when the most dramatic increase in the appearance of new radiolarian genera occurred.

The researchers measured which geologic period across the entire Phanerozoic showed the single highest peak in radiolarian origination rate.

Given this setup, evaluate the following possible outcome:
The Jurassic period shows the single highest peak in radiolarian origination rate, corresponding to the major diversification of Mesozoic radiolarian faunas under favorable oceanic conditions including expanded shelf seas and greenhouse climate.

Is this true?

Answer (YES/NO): NO